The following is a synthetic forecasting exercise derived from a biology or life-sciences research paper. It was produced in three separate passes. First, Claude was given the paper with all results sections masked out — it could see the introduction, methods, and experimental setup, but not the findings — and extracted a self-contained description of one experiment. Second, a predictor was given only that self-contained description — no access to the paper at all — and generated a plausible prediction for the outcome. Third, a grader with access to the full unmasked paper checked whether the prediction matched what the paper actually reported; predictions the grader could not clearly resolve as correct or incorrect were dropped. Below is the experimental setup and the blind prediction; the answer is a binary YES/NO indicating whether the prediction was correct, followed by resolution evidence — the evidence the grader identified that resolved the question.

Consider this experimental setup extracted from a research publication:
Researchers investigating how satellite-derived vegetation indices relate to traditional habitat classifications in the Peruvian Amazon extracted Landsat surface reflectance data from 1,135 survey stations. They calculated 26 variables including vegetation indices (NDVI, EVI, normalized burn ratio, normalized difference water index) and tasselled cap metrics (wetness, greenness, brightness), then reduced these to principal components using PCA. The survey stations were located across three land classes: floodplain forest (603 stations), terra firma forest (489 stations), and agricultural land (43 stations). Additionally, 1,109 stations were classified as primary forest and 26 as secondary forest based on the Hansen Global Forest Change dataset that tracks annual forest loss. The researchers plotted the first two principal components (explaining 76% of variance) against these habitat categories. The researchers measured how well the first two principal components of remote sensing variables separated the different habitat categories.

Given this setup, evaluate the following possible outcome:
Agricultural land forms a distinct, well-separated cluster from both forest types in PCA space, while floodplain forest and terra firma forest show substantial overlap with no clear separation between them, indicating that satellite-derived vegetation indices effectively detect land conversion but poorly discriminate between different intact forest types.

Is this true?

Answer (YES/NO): NO